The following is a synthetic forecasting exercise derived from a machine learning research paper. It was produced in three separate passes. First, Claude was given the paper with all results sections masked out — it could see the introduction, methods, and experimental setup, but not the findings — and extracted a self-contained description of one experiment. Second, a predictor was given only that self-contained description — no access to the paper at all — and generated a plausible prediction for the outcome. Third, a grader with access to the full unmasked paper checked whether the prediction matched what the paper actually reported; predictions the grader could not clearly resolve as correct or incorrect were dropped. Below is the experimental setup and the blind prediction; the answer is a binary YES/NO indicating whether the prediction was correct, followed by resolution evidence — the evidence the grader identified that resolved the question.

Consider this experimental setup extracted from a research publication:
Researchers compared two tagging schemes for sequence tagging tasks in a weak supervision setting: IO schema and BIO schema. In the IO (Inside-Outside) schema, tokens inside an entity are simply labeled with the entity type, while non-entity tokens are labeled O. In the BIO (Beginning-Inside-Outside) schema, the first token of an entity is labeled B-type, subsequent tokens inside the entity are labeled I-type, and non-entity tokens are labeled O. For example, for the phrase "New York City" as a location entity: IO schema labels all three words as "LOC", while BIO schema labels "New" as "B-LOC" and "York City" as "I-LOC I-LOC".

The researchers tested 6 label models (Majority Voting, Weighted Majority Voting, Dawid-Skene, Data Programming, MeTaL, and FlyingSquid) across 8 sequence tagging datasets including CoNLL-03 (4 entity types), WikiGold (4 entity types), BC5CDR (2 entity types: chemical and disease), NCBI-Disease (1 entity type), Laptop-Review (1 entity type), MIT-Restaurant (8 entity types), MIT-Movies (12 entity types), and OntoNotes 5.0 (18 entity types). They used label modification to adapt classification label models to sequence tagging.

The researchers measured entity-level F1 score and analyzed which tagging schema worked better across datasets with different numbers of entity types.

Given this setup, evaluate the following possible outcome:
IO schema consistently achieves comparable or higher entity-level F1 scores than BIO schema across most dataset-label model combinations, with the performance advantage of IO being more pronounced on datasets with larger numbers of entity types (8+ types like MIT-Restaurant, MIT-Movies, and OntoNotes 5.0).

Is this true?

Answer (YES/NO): NO